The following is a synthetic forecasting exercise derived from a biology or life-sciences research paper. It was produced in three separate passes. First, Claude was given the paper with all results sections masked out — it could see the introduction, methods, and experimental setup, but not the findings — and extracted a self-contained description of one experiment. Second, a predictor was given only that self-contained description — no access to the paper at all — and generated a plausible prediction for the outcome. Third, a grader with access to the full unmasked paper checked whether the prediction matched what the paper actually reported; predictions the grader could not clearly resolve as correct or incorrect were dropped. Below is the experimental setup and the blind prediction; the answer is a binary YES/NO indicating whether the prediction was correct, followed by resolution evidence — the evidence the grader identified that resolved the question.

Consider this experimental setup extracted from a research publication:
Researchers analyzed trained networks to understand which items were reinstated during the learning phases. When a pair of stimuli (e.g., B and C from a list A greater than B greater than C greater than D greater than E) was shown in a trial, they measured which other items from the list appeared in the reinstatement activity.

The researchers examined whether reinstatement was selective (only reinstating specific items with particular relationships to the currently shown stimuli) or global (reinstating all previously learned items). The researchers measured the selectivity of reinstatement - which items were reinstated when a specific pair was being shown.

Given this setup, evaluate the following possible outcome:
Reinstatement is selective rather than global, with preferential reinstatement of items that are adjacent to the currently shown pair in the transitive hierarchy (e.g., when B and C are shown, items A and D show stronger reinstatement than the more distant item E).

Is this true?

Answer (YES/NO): YES